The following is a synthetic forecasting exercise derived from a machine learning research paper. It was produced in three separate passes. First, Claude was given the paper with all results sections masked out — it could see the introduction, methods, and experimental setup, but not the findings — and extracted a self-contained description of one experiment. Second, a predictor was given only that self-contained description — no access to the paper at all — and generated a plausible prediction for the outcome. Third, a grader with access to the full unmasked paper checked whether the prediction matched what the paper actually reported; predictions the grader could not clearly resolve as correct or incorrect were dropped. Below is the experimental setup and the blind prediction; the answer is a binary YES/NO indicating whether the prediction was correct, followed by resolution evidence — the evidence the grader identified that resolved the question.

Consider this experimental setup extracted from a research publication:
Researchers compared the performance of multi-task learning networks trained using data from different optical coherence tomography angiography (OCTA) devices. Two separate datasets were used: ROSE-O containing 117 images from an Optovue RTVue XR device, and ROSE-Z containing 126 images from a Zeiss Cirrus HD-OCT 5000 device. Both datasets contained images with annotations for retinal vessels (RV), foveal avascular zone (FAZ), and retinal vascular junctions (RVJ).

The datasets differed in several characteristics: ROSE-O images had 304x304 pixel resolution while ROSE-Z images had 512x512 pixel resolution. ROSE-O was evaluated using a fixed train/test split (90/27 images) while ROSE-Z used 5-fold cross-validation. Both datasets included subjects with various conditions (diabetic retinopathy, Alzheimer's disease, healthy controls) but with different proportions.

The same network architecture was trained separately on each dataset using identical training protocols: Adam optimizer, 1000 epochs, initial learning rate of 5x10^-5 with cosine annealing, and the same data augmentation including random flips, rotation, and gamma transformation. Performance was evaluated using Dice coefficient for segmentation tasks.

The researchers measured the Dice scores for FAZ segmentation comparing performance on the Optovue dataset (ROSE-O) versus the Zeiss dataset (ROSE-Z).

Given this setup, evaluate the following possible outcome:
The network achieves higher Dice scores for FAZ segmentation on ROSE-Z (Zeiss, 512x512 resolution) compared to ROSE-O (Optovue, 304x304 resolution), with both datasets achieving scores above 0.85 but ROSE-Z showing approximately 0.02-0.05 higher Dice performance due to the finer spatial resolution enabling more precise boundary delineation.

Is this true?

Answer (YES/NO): NO